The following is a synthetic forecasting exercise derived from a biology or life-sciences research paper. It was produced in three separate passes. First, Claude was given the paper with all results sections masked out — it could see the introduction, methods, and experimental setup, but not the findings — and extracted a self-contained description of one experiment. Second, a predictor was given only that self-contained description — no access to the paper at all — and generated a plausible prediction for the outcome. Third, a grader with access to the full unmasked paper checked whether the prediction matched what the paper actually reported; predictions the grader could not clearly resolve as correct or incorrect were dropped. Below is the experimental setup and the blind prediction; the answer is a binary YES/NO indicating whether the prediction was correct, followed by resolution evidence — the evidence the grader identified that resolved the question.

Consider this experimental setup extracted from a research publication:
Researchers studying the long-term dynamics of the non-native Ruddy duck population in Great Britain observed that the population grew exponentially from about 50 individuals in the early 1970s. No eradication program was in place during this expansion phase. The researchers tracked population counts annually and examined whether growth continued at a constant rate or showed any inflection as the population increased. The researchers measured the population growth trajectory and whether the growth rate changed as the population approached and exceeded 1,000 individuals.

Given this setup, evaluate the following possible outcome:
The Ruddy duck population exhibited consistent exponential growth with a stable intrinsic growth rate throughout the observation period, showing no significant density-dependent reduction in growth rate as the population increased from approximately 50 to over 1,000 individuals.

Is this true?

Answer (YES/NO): NO